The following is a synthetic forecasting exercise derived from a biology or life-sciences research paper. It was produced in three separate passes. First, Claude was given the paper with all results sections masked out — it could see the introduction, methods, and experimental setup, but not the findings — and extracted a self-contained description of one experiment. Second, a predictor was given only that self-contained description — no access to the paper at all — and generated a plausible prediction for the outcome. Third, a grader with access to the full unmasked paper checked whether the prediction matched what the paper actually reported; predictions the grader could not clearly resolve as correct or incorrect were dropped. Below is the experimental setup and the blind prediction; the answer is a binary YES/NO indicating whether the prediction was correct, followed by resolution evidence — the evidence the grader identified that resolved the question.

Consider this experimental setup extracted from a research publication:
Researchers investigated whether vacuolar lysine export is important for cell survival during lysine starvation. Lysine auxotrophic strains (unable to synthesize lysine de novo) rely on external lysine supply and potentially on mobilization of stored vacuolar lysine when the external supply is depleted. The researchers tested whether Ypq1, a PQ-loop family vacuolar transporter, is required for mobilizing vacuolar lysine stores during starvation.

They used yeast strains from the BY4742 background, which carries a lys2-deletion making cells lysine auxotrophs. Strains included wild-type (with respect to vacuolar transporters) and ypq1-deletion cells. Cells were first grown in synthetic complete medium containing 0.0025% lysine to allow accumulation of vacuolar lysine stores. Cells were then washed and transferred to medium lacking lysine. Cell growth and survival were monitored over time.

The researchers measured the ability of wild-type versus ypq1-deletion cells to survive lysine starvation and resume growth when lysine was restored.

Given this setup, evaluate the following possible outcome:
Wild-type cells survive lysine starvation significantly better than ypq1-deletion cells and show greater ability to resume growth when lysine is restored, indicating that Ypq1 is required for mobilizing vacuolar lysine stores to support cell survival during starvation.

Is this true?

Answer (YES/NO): NO